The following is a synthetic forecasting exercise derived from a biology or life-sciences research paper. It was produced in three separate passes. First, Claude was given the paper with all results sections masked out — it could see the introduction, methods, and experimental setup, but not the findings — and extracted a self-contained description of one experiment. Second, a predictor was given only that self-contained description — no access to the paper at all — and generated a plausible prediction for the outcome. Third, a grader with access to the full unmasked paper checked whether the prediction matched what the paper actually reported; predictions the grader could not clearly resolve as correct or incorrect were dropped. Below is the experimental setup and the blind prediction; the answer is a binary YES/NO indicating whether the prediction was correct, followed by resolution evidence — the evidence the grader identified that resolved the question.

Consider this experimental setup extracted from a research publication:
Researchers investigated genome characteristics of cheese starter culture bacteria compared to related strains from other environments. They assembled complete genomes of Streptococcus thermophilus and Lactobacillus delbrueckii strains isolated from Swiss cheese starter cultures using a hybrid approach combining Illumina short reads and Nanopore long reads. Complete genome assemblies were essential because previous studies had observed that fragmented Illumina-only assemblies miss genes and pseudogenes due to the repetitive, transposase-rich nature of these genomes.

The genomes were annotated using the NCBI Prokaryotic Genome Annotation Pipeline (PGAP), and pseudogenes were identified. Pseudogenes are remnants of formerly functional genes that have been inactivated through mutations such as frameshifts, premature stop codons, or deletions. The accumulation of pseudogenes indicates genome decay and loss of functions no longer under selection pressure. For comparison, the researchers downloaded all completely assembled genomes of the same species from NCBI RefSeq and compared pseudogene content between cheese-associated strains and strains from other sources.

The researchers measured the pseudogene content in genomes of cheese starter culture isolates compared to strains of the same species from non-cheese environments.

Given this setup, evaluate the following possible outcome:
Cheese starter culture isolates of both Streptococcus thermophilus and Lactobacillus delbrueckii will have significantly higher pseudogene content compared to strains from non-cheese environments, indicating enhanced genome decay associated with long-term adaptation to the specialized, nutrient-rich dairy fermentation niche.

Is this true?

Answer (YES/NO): YES